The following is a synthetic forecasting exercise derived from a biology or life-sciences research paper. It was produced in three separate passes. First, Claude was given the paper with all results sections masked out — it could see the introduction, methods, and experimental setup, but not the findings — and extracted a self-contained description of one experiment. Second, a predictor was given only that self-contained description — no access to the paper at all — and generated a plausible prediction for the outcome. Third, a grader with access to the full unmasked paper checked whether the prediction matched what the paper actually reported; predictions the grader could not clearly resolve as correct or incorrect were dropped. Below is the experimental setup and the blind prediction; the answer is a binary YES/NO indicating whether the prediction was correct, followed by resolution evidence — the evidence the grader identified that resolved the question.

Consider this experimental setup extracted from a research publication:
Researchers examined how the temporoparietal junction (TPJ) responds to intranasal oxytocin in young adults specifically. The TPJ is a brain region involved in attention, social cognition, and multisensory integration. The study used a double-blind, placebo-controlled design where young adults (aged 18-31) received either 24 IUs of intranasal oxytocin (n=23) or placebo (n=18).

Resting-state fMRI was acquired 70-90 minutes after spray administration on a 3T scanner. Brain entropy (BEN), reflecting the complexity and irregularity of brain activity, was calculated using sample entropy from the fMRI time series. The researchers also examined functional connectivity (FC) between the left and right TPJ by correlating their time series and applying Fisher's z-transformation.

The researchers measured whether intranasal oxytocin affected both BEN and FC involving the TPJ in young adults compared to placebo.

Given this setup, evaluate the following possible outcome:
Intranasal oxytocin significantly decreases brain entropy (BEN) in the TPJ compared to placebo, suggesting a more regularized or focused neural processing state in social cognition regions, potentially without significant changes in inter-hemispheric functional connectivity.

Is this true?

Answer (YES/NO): NO